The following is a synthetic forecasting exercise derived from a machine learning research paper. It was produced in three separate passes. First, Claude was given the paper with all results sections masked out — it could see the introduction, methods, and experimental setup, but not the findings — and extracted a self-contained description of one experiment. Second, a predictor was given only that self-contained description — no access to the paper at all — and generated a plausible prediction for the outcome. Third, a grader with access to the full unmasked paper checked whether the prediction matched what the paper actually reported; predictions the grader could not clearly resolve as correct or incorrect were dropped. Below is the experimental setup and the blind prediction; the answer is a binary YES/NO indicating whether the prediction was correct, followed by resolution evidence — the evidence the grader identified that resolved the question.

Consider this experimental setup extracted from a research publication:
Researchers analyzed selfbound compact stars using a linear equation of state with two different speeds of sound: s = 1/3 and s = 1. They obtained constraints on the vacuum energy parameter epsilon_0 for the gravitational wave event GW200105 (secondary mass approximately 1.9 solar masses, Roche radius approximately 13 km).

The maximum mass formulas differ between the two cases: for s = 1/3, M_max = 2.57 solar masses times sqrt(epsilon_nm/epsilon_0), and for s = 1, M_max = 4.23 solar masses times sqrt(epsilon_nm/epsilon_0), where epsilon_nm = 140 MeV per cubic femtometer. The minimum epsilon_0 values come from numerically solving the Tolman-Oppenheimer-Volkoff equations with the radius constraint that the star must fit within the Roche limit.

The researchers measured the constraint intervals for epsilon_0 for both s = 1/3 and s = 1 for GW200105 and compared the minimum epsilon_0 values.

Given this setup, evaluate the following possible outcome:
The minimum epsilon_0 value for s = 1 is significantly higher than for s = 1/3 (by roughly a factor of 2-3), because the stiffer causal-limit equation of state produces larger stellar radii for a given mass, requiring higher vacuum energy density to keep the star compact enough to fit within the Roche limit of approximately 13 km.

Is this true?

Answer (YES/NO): NO